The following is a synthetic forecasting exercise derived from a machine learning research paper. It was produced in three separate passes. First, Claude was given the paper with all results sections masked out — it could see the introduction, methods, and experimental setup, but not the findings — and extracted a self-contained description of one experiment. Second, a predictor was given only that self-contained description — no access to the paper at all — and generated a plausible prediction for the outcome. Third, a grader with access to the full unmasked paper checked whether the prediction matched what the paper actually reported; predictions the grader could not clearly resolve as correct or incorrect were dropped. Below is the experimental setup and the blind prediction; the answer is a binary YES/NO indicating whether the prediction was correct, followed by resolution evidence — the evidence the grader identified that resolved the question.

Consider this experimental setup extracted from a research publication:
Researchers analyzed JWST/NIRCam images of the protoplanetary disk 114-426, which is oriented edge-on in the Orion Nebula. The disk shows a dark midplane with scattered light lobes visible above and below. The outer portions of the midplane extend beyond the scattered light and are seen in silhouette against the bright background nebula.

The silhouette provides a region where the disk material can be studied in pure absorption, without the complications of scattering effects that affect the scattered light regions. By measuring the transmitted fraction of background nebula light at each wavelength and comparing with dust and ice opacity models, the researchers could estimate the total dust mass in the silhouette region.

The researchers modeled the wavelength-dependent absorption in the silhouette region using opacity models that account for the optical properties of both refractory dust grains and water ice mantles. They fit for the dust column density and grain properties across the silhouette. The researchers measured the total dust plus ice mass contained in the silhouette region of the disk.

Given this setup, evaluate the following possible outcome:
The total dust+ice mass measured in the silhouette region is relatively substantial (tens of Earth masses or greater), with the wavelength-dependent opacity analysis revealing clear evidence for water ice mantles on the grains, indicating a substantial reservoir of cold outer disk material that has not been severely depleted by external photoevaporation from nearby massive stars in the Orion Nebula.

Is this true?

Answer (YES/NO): NO